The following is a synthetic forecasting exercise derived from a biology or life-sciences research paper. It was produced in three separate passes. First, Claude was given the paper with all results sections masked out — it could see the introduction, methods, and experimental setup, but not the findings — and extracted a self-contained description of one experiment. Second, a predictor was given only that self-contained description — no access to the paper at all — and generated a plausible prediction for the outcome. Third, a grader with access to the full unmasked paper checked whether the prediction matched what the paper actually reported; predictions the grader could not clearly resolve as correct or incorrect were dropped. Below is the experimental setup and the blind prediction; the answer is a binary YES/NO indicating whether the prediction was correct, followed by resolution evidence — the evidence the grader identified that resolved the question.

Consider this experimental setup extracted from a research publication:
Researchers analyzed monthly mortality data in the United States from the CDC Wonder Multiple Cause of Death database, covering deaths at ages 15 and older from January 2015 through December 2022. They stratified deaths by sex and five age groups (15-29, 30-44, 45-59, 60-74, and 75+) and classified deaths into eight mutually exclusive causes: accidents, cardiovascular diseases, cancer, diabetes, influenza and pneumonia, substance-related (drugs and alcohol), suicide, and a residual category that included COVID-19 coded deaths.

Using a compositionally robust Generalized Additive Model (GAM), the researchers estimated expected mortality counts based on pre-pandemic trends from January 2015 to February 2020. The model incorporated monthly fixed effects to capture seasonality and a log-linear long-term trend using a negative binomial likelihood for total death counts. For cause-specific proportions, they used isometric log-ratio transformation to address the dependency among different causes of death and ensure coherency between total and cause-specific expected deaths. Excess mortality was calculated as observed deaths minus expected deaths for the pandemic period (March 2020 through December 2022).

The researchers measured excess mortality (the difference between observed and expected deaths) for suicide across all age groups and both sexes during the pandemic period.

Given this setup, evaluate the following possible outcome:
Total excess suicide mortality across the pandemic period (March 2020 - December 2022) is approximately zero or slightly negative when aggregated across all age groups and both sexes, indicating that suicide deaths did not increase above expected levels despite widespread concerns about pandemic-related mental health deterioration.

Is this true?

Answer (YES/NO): YES